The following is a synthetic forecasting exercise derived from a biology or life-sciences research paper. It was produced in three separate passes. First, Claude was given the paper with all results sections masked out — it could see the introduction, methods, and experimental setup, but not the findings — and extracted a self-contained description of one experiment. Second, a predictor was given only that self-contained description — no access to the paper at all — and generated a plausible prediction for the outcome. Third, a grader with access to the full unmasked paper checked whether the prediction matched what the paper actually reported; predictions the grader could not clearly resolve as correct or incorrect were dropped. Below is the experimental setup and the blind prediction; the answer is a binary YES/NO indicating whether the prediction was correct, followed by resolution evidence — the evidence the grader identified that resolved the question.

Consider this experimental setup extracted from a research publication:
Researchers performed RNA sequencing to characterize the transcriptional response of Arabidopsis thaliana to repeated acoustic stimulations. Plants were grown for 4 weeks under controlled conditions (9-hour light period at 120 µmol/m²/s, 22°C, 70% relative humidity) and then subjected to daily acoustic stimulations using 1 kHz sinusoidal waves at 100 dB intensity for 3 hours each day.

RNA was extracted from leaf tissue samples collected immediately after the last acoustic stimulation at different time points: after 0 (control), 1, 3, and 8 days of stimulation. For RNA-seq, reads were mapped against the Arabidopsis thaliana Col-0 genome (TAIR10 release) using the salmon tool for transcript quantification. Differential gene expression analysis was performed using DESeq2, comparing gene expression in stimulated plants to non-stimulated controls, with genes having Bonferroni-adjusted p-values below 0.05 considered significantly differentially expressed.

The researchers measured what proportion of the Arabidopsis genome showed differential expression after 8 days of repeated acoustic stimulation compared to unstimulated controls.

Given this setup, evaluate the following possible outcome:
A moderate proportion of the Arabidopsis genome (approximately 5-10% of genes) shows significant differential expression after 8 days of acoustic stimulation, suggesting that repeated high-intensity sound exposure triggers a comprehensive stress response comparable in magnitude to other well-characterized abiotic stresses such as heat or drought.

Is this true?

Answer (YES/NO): NO